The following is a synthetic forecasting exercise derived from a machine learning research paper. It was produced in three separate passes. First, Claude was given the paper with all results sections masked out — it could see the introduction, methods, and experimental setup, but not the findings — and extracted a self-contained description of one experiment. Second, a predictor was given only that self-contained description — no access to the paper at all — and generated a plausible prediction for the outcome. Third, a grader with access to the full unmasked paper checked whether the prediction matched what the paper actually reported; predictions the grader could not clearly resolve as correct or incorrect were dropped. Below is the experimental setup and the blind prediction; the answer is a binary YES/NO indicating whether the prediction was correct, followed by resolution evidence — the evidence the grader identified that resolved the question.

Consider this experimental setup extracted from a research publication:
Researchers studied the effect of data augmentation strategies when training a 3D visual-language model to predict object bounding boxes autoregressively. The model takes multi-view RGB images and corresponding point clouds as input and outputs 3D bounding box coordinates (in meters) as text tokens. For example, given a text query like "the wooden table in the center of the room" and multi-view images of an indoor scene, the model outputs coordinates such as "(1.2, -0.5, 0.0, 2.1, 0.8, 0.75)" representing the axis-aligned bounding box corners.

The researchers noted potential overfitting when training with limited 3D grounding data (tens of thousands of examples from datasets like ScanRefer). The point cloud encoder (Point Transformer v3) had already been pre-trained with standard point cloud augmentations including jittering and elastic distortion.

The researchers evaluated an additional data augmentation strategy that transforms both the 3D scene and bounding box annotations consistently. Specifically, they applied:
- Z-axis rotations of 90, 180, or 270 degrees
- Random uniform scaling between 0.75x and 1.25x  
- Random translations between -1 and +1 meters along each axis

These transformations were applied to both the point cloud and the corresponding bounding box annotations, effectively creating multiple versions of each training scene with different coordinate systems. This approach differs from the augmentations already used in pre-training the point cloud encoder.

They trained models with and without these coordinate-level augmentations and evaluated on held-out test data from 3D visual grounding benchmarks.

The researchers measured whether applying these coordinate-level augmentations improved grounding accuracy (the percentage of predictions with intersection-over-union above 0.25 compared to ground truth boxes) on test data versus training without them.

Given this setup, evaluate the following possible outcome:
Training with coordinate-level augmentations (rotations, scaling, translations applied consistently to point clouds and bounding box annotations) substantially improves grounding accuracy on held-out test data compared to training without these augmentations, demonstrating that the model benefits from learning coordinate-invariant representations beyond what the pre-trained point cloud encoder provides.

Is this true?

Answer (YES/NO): YES